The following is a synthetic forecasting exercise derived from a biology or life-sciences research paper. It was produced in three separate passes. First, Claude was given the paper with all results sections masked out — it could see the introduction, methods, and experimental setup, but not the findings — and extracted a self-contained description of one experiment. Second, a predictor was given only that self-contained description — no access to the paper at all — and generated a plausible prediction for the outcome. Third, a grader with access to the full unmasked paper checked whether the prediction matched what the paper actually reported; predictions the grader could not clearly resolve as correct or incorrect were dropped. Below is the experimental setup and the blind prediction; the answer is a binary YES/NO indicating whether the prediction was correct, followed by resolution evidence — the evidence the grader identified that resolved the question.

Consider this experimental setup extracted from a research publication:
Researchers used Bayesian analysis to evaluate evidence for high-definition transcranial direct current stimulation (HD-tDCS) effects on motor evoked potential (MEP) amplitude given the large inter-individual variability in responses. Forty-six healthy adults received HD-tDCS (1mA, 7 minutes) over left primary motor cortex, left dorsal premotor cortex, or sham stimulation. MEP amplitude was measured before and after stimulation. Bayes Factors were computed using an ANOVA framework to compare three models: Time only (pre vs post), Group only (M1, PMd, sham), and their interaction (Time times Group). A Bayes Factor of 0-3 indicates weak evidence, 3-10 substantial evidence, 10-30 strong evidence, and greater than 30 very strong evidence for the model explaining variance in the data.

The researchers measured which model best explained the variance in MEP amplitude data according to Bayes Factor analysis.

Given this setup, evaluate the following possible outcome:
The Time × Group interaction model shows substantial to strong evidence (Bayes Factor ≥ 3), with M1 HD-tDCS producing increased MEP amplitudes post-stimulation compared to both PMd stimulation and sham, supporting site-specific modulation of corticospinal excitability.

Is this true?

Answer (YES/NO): NO